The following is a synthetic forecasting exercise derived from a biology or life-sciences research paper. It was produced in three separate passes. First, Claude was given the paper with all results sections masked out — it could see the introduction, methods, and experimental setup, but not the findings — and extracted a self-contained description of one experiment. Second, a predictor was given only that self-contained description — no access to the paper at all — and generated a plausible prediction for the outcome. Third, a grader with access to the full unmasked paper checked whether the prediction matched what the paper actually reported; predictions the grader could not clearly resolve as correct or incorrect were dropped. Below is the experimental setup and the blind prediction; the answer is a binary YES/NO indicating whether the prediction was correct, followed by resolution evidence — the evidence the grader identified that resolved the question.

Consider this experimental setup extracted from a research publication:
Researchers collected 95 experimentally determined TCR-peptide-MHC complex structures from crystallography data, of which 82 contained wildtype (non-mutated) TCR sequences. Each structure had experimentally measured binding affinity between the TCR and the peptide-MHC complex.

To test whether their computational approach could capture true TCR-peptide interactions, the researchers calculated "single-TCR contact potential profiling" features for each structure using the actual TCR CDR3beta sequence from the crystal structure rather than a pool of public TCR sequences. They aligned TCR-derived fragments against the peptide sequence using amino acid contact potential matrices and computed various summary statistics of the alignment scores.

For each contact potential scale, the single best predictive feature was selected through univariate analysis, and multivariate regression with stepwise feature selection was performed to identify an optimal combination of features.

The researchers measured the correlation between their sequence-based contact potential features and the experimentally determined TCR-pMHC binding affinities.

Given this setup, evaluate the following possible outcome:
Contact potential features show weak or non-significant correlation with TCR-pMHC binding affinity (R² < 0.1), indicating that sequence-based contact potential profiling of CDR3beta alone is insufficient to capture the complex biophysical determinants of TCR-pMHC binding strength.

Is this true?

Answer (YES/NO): NO